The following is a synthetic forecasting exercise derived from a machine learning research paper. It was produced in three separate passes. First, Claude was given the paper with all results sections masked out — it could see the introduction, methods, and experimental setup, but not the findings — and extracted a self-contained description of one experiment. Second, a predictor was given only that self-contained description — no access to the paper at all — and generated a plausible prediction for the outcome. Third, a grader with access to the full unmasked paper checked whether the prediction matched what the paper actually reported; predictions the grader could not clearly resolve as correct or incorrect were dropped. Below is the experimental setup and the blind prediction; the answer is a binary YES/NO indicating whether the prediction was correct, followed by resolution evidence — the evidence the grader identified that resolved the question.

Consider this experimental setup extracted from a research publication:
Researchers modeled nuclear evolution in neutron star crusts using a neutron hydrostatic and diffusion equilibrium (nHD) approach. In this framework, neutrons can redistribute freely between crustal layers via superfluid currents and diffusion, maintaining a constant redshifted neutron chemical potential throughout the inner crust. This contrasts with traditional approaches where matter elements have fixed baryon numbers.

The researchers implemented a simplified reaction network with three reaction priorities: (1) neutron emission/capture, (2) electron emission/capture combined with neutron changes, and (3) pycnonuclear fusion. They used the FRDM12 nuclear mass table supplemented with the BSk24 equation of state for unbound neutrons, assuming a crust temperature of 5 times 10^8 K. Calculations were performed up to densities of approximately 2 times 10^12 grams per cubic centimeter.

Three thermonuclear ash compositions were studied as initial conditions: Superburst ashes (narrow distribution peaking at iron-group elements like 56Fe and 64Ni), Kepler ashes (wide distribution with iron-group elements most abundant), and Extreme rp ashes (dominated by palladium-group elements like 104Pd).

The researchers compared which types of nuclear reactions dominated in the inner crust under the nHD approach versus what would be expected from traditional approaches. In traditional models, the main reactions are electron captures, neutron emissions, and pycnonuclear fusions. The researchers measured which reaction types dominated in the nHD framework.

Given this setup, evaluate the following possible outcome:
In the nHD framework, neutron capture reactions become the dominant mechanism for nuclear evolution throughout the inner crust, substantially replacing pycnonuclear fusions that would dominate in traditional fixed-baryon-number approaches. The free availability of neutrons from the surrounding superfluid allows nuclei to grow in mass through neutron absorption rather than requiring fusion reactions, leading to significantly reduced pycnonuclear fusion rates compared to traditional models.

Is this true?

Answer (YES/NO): NO